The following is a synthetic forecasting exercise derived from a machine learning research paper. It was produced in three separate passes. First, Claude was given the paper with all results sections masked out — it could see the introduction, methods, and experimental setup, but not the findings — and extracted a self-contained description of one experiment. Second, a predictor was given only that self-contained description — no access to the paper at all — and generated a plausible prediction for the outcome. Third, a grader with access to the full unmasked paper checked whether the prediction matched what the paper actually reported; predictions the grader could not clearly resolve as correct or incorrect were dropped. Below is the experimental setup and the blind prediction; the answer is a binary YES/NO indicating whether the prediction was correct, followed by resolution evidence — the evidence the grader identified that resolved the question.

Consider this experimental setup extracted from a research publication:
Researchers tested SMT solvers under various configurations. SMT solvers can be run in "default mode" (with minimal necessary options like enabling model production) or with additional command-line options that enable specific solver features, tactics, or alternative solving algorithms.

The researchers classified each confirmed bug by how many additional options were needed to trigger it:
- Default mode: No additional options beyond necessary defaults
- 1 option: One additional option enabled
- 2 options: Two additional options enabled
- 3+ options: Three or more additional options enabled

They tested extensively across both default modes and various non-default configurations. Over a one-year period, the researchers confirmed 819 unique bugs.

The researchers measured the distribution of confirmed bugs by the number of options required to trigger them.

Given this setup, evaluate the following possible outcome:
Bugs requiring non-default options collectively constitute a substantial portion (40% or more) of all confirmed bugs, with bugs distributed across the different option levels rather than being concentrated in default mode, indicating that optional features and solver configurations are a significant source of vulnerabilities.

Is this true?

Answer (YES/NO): NO